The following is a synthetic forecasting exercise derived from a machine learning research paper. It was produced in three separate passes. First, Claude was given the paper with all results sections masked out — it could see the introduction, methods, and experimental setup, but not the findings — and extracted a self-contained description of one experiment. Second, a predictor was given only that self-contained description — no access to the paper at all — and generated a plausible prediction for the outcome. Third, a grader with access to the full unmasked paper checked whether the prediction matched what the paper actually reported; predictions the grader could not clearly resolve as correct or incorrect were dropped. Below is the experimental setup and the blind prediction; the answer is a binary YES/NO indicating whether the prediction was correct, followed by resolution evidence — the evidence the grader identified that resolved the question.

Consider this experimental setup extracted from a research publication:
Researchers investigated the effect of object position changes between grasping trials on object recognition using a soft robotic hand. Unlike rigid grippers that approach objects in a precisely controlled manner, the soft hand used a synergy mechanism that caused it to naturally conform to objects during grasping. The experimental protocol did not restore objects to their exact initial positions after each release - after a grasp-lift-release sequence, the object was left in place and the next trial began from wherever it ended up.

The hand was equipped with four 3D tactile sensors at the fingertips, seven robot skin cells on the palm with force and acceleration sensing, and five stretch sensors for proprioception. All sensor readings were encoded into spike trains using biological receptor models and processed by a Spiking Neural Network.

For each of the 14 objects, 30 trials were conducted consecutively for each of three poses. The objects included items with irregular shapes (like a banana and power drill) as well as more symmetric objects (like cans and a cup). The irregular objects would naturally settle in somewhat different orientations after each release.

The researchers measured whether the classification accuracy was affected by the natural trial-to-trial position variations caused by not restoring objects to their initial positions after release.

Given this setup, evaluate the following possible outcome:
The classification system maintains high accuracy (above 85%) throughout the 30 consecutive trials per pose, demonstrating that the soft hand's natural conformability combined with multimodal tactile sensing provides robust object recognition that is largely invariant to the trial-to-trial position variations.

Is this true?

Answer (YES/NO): YES